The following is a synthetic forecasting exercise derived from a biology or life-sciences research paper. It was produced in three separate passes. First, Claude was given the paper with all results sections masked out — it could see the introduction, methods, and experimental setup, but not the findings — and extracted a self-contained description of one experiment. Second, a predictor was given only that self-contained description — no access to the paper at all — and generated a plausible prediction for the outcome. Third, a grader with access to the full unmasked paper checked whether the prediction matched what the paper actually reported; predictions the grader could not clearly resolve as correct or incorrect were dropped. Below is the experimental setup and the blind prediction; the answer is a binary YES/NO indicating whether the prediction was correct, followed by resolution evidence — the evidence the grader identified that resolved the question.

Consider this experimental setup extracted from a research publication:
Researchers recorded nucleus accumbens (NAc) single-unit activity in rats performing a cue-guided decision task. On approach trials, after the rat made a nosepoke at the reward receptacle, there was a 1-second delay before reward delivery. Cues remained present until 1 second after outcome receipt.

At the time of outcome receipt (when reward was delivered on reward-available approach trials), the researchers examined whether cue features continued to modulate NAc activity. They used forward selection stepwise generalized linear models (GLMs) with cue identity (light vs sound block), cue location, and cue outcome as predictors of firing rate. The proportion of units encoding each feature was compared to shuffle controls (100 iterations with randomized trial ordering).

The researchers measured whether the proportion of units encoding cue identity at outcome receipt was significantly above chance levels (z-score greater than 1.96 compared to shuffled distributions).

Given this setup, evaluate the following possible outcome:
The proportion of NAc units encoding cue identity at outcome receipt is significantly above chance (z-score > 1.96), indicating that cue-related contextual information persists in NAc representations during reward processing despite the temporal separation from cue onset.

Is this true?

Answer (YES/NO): YES